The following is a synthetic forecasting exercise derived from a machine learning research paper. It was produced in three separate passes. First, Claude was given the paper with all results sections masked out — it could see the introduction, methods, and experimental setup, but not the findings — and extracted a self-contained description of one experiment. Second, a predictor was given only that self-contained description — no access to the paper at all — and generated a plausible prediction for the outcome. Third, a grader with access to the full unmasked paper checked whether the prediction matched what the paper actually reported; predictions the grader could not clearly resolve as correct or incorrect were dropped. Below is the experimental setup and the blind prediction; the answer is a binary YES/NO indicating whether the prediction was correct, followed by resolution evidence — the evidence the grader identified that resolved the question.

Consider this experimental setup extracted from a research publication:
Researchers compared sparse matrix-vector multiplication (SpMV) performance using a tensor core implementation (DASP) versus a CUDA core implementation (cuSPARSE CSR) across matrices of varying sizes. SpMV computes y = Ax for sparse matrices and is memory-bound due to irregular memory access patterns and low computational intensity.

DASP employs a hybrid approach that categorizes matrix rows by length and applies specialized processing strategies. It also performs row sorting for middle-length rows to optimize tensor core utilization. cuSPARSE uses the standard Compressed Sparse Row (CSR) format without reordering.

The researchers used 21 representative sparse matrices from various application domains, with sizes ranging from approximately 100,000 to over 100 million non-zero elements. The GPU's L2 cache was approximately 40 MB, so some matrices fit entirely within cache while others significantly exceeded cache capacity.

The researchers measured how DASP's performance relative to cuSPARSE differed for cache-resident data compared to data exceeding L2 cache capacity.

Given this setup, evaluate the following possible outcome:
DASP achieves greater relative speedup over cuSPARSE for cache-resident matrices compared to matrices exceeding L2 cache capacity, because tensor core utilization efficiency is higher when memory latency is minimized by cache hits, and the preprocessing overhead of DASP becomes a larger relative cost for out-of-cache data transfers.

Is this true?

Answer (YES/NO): YES